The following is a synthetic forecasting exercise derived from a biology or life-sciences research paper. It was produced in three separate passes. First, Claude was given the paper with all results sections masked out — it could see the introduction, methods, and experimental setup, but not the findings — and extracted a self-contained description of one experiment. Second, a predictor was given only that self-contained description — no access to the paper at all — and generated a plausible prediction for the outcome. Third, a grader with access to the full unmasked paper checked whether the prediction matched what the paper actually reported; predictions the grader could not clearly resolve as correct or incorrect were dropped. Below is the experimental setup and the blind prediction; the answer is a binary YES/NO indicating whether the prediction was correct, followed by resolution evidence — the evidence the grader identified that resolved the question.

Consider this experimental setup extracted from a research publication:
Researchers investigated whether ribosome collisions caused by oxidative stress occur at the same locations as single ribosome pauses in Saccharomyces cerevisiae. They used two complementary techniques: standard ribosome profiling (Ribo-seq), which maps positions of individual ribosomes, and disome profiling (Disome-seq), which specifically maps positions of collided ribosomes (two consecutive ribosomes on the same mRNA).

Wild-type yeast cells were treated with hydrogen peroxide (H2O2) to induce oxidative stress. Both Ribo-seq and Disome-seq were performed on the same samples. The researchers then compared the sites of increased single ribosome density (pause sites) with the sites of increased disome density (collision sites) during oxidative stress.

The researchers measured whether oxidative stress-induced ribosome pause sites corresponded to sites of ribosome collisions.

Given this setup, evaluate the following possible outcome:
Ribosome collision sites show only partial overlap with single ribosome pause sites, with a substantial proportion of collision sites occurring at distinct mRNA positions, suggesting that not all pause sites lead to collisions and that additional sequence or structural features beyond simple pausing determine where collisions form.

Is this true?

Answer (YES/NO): NO